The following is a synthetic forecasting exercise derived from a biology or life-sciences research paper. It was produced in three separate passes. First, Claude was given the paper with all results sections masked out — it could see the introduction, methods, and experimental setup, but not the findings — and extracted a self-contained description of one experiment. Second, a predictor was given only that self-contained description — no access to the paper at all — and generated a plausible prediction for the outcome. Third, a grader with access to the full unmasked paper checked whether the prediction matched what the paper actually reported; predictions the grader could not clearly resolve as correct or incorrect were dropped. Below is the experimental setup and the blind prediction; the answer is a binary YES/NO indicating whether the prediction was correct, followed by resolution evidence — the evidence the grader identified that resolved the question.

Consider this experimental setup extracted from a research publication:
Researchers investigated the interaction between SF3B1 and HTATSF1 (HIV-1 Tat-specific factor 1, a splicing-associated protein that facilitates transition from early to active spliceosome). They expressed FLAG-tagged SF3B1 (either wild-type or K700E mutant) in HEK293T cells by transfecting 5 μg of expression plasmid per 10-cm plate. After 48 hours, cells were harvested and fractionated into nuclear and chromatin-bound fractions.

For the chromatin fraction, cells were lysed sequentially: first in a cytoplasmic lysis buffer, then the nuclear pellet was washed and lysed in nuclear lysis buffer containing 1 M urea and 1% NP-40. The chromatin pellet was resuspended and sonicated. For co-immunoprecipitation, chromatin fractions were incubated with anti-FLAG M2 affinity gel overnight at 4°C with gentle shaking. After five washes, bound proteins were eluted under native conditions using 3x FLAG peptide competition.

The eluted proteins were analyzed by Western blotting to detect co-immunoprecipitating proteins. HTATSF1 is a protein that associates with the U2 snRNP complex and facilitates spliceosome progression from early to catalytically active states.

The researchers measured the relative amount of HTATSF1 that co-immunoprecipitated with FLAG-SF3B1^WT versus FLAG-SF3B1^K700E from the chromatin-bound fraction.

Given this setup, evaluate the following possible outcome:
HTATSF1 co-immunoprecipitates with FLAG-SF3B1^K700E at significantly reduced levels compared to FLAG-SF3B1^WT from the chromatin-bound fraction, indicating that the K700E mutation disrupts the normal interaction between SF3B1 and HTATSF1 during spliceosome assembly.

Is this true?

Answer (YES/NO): YES